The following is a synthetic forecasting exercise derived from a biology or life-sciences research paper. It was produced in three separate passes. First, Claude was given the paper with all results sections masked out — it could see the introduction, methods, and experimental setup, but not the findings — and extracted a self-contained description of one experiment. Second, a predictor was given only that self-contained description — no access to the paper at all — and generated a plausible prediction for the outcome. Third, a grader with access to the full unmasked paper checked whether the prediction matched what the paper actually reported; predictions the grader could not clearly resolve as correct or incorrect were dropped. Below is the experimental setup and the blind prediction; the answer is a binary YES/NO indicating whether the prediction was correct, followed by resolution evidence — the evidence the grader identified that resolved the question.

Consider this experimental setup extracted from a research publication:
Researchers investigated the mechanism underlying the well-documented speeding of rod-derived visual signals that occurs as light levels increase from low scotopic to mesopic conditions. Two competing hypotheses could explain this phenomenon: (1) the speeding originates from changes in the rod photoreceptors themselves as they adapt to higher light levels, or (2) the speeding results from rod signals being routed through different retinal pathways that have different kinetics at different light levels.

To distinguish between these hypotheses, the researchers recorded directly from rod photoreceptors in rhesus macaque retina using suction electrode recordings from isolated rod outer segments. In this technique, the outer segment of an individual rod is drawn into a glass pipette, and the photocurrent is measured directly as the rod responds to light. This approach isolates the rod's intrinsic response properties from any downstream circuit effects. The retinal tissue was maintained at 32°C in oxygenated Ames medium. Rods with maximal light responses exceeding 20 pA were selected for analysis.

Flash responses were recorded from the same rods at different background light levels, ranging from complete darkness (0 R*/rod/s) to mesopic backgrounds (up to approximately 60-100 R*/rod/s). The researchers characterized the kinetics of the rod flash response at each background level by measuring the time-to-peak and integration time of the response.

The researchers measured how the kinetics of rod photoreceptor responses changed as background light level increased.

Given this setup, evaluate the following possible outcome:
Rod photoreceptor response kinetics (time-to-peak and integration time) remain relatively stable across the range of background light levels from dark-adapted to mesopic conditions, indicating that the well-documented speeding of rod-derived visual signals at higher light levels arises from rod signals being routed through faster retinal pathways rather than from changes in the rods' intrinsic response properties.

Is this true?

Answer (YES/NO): NO